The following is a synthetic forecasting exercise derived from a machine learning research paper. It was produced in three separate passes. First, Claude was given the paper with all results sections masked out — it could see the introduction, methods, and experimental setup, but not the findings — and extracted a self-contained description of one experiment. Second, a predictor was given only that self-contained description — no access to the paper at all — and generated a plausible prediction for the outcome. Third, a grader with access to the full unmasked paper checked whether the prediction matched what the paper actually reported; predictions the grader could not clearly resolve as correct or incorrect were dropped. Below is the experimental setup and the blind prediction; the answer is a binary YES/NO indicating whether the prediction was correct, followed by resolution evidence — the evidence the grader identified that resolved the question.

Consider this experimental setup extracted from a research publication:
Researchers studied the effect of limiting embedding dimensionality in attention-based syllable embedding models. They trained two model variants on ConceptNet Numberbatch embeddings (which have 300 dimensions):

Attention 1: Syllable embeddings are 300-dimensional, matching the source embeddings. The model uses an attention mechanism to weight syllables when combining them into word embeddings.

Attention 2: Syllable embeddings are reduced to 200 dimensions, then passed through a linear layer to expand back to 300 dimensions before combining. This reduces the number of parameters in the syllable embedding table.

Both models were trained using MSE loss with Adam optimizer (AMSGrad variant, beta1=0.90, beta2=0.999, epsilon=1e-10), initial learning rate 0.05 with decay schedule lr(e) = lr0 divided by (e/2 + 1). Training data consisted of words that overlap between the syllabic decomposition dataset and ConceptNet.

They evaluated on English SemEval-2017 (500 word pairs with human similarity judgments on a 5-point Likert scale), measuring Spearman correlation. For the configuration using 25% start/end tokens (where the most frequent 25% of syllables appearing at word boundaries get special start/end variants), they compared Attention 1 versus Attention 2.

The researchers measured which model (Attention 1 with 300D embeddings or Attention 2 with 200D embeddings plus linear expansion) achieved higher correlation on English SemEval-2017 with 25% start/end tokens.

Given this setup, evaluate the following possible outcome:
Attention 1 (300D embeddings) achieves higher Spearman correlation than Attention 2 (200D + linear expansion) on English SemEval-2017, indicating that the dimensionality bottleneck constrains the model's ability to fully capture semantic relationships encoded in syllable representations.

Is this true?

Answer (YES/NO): YES